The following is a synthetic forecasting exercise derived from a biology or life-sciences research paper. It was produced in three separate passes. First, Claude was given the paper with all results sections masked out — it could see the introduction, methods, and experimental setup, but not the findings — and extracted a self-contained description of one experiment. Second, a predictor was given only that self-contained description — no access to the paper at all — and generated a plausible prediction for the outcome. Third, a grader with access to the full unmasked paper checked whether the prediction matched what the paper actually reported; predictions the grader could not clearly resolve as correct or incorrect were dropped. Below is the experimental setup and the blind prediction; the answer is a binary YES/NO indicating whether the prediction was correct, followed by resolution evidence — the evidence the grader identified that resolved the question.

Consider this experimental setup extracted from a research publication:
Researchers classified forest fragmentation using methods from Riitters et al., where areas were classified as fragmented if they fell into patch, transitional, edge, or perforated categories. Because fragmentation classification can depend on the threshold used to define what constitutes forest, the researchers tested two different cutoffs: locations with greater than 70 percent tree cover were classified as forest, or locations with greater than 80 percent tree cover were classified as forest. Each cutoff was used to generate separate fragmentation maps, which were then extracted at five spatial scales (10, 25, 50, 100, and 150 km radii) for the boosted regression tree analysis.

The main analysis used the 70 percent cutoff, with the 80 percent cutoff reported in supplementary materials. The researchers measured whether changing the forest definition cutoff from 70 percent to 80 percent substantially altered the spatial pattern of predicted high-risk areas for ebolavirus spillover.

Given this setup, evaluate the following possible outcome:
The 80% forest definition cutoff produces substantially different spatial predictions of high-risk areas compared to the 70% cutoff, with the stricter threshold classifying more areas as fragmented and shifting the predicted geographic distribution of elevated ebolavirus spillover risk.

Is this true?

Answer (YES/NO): NO